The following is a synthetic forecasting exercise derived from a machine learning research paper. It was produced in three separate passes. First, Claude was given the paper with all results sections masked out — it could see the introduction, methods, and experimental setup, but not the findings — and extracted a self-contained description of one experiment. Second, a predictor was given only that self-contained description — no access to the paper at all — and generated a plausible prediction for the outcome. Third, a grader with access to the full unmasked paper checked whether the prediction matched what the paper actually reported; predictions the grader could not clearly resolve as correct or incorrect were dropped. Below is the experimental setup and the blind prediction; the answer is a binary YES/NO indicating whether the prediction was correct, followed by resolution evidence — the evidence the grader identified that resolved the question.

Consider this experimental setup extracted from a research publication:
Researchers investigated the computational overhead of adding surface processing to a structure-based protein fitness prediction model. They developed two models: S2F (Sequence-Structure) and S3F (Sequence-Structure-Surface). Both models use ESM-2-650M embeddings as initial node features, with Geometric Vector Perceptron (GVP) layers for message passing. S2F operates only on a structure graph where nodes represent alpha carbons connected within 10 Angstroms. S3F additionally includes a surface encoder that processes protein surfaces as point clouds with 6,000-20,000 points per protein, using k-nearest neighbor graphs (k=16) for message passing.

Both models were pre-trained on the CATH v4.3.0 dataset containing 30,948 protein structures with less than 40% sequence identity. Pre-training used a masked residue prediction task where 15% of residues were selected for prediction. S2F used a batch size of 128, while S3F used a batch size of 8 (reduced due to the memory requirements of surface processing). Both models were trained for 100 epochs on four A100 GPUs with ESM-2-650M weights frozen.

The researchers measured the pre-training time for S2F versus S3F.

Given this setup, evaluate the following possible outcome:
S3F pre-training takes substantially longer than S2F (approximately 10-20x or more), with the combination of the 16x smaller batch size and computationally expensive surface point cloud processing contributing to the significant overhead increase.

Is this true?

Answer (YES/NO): NO